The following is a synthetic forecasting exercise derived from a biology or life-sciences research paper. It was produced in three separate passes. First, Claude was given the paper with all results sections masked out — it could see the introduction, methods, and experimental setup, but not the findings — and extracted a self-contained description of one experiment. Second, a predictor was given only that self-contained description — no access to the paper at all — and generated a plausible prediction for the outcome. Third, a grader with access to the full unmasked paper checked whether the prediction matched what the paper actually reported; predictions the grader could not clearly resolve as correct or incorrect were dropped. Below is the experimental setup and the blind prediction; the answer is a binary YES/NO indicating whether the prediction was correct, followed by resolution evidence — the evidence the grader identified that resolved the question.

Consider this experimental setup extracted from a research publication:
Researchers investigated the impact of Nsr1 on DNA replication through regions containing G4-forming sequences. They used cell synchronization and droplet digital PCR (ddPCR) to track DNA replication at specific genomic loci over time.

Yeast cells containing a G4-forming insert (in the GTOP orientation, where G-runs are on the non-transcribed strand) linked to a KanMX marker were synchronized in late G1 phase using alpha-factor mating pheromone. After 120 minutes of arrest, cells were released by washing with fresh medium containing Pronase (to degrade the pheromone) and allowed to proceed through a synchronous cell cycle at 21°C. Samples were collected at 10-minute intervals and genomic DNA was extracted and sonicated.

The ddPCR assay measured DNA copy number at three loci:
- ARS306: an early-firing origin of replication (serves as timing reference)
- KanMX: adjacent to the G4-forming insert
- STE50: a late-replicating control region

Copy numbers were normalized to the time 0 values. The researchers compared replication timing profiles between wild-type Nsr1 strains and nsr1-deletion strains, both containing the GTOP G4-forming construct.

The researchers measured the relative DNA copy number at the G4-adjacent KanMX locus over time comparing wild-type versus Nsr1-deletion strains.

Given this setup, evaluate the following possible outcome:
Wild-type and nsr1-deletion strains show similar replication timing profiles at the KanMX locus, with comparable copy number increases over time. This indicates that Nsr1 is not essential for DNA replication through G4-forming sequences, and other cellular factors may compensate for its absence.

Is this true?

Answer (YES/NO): NO